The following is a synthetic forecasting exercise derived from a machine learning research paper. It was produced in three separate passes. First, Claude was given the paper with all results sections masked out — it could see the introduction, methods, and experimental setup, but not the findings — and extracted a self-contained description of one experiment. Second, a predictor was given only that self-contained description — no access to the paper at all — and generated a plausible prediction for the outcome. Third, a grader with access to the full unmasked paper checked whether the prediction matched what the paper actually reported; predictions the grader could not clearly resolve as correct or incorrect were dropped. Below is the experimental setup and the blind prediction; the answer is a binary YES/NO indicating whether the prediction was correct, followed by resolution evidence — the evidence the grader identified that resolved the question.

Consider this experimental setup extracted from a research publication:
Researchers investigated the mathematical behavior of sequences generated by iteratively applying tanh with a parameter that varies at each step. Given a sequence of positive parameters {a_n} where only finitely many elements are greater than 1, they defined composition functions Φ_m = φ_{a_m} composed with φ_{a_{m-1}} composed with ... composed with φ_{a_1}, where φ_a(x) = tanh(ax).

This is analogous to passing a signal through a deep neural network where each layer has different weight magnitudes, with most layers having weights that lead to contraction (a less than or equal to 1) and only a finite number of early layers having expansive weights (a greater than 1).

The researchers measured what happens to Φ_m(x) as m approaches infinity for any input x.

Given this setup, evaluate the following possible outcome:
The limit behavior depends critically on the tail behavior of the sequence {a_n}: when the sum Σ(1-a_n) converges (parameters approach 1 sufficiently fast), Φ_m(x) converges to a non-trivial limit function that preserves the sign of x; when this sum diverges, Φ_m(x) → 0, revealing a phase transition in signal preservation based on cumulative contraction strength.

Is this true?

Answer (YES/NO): NO